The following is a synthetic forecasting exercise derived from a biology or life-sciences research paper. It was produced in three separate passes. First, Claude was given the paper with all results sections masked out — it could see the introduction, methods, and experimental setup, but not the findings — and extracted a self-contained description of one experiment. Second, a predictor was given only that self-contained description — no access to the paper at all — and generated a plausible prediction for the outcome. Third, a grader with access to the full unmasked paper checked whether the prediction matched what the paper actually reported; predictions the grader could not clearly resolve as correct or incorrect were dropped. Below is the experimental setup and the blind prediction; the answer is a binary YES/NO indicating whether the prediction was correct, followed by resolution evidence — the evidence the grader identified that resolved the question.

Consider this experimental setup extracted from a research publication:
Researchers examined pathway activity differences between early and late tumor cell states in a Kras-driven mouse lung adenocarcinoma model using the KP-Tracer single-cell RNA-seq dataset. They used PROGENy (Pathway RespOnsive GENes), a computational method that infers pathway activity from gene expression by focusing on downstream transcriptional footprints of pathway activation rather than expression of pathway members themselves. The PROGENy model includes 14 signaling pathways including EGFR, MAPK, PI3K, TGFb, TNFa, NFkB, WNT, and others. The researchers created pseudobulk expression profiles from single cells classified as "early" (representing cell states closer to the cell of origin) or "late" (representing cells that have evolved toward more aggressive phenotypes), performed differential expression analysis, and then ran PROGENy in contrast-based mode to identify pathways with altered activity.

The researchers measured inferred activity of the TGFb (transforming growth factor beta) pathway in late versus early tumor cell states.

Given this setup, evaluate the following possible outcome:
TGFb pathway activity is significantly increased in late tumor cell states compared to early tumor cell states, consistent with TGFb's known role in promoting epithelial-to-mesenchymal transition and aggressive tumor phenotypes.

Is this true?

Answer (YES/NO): YES